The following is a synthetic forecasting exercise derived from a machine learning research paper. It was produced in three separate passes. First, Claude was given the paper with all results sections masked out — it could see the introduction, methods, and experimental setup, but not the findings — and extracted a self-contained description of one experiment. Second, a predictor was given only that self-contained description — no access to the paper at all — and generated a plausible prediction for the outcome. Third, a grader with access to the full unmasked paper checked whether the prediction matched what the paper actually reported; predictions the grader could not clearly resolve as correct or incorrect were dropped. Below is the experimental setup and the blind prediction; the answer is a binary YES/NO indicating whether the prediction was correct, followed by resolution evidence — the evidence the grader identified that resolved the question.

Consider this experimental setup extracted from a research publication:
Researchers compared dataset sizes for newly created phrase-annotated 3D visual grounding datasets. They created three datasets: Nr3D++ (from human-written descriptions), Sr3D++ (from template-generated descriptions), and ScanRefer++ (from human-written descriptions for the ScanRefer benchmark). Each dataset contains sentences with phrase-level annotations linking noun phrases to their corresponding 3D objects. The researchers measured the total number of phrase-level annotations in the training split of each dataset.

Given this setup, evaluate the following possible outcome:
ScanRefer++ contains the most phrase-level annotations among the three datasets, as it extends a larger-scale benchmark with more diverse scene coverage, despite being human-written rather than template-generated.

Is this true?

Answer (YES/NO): NO